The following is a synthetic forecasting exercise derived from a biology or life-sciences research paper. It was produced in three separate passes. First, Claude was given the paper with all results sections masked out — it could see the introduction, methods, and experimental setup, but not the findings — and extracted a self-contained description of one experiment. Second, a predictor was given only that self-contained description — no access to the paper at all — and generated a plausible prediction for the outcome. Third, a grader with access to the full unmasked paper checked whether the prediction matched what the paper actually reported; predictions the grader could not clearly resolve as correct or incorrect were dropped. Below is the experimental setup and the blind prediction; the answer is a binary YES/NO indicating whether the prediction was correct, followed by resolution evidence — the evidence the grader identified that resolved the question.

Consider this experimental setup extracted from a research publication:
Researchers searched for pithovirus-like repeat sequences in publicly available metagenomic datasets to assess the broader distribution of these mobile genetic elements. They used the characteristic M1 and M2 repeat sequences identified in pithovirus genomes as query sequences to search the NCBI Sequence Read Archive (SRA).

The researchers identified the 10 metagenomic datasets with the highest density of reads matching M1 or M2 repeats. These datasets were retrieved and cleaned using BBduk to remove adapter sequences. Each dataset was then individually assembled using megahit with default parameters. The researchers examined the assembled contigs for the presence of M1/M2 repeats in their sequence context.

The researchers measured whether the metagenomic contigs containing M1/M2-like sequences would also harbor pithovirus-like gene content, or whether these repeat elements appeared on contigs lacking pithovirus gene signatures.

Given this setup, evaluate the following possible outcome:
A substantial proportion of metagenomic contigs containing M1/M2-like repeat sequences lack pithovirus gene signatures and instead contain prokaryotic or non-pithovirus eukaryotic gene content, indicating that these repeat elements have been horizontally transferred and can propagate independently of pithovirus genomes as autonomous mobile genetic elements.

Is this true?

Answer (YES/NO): NO